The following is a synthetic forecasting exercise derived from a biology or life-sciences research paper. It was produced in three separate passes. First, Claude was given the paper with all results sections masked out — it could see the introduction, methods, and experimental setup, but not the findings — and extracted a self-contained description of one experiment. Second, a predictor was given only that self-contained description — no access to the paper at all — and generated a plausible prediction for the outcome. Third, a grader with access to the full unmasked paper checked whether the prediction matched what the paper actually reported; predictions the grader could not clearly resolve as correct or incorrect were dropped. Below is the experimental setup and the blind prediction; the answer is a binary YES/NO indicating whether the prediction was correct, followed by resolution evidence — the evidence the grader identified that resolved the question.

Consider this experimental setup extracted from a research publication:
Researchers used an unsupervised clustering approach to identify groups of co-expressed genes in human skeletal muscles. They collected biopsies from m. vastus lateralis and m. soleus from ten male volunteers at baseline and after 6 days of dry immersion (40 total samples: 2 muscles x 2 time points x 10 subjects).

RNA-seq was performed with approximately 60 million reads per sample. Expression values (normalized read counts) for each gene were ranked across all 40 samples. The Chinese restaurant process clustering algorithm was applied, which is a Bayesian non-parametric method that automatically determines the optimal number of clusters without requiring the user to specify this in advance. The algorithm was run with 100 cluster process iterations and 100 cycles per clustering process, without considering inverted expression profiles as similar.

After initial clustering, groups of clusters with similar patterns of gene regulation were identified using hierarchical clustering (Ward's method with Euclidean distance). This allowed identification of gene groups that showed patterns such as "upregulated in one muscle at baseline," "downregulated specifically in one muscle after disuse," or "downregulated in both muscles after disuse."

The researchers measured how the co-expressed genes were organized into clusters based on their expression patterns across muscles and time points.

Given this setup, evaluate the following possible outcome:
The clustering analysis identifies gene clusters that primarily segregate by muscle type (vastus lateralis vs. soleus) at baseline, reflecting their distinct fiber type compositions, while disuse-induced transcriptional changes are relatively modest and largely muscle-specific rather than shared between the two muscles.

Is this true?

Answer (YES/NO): NO